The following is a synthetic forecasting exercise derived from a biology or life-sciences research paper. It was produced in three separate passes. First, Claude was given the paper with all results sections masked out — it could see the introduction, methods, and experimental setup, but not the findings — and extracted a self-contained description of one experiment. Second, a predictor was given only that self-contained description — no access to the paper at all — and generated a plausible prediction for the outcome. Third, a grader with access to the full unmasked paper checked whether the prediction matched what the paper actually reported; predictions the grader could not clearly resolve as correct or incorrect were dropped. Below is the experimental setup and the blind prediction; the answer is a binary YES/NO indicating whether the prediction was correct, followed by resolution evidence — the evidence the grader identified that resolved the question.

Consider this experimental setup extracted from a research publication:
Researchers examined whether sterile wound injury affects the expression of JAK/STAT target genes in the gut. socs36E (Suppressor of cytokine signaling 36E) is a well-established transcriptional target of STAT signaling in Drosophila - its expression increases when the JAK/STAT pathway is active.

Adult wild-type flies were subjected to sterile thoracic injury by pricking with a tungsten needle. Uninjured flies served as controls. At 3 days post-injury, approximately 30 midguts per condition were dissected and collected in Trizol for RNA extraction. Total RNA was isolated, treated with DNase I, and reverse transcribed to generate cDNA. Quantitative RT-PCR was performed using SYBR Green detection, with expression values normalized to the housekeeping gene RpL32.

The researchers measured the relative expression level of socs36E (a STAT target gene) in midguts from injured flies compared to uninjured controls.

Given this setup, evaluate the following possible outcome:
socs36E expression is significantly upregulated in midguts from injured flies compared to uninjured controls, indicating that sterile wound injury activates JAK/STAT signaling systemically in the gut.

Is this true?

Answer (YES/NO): YES